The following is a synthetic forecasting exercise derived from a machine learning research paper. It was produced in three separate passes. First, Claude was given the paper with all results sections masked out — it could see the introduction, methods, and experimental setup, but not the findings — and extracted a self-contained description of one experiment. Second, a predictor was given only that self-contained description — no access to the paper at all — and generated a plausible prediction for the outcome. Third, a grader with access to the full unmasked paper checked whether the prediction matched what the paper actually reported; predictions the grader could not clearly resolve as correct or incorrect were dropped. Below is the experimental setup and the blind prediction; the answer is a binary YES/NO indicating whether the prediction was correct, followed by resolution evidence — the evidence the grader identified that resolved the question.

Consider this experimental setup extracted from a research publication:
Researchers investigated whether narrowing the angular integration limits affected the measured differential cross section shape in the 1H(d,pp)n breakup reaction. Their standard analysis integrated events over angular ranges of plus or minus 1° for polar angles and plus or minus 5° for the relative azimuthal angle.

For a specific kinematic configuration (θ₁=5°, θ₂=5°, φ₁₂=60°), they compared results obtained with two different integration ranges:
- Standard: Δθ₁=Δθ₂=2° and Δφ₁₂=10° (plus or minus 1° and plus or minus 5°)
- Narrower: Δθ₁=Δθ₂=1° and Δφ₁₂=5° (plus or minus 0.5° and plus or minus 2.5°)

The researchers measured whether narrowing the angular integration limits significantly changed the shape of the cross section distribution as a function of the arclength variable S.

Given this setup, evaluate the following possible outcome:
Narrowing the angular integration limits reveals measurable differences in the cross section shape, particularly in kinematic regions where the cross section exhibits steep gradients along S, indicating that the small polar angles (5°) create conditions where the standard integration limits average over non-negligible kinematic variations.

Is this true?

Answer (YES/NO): NO